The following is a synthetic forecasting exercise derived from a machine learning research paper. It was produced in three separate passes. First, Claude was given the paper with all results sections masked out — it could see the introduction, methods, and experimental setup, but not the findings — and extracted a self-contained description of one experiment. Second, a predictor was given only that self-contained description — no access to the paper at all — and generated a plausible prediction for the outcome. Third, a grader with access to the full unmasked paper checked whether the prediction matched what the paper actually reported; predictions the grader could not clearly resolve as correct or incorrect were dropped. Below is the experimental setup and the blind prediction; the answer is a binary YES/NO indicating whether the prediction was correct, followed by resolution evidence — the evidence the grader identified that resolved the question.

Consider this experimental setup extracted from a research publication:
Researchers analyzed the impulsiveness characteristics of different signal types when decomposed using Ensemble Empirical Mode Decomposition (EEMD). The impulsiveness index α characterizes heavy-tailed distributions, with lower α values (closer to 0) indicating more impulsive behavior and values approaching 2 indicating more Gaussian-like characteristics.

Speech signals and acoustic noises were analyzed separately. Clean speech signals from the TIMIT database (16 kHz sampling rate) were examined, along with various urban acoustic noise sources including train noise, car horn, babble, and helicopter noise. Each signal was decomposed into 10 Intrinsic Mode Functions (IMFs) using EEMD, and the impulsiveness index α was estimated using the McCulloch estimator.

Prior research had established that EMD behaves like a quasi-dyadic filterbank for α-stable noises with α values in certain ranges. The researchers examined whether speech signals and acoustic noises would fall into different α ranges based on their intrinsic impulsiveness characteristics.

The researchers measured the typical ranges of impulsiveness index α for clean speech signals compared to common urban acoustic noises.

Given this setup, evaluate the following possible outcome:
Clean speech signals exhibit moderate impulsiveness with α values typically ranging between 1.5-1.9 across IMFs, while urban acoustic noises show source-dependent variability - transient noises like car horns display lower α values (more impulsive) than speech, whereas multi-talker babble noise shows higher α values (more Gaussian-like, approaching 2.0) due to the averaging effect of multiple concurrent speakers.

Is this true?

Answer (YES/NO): NO